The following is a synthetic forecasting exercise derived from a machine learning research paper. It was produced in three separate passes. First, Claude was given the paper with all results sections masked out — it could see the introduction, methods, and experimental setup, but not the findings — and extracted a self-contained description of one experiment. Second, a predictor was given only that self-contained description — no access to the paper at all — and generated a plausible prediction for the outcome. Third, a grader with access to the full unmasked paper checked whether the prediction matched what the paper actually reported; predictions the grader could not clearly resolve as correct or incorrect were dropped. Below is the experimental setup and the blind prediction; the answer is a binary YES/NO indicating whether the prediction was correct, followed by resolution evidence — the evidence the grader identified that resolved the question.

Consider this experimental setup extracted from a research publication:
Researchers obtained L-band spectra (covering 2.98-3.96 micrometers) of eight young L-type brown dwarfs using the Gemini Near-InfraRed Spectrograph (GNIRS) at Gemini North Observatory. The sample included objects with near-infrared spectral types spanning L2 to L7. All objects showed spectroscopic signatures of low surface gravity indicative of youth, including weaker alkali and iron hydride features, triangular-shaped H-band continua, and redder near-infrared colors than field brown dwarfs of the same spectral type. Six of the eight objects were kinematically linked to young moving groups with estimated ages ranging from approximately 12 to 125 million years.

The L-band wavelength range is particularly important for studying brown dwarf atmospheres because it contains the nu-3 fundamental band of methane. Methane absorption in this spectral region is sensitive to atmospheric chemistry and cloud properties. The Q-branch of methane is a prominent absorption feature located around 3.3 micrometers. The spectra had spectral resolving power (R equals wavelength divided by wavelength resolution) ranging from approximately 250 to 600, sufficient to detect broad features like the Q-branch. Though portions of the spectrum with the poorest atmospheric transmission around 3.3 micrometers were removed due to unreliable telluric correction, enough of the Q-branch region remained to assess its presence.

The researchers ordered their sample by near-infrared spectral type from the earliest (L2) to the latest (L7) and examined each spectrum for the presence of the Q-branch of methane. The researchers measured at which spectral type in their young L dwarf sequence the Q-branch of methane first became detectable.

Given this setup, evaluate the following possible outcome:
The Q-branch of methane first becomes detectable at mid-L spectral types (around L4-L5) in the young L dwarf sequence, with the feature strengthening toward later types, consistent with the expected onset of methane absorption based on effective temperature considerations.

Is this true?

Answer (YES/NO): NO